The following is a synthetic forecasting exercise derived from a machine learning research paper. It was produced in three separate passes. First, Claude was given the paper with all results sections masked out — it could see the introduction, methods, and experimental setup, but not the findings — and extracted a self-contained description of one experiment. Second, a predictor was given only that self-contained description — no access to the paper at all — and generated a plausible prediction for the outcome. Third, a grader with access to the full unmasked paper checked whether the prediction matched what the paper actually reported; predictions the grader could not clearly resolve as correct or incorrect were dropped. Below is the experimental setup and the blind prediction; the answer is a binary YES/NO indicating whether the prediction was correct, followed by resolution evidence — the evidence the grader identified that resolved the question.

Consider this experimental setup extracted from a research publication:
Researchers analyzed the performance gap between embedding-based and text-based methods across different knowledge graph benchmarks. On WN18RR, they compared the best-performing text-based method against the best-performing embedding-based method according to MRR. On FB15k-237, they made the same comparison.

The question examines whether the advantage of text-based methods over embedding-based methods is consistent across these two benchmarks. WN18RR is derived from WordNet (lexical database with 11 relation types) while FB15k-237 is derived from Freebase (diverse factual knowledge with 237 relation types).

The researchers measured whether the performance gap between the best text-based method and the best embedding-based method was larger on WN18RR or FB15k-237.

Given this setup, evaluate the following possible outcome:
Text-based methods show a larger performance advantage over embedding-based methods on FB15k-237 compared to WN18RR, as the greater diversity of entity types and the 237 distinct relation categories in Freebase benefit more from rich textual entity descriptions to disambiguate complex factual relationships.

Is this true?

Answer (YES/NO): NO